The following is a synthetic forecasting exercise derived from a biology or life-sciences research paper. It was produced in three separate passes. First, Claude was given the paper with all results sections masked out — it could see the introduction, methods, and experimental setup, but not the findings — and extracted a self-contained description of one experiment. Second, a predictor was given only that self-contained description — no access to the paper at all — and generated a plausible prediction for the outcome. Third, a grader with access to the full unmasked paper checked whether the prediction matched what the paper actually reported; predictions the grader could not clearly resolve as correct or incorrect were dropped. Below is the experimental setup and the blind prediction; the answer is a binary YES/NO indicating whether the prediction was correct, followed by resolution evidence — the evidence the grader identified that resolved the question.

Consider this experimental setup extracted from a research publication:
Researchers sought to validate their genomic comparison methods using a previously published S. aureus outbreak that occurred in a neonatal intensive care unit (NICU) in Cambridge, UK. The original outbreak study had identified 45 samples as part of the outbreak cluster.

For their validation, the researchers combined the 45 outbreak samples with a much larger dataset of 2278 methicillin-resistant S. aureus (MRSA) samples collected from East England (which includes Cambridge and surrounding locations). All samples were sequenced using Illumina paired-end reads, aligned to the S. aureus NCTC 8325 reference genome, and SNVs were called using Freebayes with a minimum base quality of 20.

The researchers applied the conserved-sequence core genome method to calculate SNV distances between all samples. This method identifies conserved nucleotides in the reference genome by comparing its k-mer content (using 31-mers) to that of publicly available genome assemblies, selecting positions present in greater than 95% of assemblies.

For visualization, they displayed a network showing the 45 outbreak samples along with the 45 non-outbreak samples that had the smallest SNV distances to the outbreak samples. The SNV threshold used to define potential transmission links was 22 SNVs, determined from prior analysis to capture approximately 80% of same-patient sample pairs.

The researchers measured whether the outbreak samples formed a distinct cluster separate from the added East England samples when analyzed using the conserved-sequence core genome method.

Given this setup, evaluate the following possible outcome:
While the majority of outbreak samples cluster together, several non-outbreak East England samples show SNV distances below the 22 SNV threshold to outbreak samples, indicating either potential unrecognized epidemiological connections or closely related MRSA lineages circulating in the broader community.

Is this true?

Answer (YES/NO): YES